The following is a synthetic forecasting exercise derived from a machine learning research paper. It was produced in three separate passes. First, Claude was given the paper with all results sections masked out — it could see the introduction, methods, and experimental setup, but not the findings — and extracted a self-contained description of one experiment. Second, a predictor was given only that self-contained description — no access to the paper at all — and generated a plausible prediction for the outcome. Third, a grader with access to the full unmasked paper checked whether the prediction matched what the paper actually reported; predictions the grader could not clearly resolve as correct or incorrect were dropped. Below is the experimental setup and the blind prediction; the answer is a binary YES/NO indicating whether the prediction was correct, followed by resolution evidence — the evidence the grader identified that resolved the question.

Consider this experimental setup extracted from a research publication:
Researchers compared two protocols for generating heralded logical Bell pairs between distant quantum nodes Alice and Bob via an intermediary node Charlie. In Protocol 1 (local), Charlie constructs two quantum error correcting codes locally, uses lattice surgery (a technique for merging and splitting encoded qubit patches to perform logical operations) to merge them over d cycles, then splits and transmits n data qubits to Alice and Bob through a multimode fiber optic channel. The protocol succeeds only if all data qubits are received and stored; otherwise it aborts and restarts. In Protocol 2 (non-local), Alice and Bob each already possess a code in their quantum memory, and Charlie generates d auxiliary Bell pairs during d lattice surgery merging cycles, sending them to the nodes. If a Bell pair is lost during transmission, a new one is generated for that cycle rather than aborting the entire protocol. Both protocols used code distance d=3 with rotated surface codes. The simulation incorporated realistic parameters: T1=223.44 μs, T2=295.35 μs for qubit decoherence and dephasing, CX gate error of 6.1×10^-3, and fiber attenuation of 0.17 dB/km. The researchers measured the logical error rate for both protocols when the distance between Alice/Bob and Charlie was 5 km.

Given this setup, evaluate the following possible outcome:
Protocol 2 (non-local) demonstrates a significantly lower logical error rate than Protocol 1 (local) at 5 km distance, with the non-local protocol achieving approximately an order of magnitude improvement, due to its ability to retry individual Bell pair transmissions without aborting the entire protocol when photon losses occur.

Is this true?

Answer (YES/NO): NO